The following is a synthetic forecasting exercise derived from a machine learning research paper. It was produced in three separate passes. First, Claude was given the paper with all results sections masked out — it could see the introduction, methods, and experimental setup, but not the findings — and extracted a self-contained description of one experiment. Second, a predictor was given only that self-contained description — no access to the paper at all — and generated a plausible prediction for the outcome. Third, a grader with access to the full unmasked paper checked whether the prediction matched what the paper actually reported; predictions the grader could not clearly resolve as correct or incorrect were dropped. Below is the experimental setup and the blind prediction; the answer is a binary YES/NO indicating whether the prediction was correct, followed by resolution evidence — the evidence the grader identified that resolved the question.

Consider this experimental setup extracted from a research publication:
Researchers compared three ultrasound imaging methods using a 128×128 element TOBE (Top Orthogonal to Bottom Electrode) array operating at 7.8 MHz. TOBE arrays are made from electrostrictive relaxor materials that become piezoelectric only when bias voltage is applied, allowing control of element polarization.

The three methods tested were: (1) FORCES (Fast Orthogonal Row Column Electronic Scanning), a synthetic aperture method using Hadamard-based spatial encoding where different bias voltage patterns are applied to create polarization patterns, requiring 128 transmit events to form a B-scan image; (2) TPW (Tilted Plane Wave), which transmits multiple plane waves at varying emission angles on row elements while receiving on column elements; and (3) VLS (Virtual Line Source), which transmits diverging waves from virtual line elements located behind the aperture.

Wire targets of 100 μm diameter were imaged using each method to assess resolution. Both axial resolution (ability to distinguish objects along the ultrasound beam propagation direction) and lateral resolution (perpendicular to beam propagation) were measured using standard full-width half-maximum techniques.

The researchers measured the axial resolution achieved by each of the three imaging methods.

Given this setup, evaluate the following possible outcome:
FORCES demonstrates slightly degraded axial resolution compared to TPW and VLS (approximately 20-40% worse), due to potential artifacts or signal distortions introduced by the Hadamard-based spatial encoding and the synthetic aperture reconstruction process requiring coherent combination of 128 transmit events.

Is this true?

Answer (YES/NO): NO